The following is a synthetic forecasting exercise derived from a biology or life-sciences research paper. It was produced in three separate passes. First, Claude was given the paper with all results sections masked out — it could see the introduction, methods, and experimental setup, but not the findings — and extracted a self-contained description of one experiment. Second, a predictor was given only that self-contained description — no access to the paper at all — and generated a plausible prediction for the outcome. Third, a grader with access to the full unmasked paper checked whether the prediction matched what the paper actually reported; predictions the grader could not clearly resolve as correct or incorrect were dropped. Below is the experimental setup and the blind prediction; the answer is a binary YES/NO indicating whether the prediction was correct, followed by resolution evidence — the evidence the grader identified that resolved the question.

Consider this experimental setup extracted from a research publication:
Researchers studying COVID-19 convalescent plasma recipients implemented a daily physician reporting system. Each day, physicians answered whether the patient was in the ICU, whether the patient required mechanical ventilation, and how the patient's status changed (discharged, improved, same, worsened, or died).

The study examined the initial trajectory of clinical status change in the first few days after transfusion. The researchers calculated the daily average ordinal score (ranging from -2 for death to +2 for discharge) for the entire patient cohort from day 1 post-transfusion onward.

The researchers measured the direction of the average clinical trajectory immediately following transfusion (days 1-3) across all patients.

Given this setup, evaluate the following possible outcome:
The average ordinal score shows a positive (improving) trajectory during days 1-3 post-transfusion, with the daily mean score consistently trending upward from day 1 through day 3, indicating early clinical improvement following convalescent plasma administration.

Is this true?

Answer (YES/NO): YES